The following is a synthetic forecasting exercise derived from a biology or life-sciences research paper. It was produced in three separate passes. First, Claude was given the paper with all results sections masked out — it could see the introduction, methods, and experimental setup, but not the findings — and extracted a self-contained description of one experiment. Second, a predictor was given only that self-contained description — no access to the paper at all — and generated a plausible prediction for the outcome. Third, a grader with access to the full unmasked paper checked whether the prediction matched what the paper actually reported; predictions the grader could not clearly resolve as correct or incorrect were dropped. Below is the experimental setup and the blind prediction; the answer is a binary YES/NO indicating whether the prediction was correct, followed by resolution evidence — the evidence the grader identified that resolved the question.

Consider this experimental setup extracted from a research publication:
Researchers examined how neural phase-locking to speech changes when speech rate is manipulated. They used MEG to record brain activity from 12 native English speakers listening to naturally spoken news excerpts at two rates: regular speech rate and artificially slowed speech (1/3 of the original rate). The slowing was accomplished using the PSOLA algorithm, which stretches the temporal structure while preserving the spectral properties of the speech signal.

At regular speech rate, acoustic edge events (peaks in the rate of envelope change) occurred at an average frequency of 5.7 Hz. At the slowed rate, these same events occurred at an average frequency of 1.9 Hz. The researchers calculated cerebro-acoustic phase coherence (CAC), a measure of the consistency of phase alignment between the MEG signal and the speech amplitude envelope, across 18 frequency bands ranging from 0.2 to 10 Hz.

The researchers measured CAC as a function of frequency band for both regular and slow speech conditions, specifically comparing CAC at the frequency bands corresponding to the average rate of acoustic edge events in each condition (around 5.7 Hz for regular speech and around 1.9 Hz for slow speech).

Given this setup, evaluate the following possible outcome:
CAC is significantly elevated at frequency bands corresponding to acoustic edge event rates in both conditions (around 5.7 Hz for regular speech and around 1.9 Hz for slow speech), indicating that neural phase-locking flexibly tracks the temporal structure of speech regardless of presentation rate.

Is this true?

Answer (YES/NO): YES